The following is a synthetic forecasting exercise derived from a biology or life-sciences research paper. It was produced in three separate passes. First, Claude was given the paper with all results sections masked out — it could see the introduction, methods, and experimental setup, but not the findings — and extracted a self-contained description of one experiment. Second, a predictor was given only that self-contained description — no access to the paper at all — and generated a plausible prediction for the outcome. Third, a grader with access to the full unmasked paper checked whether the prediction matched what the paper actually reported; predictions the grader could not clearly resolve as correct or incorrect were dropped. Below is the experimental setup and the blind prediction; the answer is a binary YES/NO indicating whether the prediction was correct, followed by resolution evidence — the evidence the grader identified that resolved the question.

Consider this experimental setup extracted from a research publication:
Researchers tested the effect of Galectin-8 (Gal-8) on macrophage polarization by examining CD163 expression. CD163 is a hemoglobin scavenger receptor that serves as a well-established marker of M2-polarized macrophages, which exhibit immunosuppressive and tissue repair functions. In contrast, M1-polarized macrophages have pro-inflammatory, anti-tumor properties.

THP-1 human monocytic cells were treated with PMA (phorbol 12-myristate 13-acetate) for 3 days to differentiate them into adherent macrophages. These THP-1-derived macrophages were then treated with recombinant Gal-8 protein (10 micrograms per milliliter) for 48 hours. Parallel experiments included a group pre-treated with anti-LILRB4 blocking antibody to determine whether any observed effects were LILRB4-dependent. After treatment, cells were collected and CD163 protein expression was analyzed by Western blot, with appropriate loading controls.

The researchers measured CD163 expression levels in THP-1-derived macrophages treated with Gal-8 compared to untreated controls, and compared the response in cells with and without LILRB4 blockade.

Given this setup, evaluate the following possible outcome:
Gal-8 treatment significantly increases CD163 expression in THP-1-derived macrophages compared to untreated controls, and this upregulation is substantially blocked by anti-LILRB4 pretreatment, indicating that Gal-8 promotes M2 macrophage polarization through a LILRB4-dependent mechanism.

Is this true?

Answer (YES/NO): NO